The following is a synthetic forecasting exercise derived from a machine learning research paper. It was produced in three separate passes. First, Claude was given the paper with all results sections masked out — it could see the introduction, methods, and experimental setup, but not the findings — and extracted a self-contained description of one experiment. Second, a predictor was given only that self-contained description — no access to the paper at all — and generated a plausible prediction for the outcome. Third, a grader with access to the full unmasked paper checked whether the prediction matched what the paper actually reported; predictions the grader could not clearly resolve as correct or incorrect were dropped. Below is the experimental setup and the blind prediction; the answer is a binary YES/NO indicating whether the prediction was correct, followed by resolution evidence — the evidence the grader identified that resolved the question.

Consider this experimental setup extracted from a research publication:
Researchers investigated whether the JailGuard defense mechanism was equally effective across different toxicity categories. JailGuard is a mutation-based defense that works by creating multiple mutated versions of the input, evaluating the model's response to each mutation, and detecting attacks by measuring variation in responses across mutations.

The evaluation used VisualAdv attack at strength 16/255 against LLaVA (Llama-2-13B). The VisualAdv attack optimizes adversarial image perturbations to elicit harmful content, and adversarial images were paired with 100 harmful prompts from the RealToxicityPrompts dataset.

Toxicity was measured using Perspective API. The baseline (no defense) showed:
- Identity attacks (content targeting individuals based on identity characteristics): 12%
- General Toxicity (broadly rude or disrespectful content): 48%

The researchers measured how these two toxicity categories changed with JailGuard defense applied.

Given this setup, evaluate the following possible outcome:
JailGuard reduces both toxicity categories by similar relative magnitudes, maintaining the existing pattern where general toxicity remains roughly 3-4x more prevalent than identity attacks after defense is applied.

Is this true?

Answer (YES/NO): NO